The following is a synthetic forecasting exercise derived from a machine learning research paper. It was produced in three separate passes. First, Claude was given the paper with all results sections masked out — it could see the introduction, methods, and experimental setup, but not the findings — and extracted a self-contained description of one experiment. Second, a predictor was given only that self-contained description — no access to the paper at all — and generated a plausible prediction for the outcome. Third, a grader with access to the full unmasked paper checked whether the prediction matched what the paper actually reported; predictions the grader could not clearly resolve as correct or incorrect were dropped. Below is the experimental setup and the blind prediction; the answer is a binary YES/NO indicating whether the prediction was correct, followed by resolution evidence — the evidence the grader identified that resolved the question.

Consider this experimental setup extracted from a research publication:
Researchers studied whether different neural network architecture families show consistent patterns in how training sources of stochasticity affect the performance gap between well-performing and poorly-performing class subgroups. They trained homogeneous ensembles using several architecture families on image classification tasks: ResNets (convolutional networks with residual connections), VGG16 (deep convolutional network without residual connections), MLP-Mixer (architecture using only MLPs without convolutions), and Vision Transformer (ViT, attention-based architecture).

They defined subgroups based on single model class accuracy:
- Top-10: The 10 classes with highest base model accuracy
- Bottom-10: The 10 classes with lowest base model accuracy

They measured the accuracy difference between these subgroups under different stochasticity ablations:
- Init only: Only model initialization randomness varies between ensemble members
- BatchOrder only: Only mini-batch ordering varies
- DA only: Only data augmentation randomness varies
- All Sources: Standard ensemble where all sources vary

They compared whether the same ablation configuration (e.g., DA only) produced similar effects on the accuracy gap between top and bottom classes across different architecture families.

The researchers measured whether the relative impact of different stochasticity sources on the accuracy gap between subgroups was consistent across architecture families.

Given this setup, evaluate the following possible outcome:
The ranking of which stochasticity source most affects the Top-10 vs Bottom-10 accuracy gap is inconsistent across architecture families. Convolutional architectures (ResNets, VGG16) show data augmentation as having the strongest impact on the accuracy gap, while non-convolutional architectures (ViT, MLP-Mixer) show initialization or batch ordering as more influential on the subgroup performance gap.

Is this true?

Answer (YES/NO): NO